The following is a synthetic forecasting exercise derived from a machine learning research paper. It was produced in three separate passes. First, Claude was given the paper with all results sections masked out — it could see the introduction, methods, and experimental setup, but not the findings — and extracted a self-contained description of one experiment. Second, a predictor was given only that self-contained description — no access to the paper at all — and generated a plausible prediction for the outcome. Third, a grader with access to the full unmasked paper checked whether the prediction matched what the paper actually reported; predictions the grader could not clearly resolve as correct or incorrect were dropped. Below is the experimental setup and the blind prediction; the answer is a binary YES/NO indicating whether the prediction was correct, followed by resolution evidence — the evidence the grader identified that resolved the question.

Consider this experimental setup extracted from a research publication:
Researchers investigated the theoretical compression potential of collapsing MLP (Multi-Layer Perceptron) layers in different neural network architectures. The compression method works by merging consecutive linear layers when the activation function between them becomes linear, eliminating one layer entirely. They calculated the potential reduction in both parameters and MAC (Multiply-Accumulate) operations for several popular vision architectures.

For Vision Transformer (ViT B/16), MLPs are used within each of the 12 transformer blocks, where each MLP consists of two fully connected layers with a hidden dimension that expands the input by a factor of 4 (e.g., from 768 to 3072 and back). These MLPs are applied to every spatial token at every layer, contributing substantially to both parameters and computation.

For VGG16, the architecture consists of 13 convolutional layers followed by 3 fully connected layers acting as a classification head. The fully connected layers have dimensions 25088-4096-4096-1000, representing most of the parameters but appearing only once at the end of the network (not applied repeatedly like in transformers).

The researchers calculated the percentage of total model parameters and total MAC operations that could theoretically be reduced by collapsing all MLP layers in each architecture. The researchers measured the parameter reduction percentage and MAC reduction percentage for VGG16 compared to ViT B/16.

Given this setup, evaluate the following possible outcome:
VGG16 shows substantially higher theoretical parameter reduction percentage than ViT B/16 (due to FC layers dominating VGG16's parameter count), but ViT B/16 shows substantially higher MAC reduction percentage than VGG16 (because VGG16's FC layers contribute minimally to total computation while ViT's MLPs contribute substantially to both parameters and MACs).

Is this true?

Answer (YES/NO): YES